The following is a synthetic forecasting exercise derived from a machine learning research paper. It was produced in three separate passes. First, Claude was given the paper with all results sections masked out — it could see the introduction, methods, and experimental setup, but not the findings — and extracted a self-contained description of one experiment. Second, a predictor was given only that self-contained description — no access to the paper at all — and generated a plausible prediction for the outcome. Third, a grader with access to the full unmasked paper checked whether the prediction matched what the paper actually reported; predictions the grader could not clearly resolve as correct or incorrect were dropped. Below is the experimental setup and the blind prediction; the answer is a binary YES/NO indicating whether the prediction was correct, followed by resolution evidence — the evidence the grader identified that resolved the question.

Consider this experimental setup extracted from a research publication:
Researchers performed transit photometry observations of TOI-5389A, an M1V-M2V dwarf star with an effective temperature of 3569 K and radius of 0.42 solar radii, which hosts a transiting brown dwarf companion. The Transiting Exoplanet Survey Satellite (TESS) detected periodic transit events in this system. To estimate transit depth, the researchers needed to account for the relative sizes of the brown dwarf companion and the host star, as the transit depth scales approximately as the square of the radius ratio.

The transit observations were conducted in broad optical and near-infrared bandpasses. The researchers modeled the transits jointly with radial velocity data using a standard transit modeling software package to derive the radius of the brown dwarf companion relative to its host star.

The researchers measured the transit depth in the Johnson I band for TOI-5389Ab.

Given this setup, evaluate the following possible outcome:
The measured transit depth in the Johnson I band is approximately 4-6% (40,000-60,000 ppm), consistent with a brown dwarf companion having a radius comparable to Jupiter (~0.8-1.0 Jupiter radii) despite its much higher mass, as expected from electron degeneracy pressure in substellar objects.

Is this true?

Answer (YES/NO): YES